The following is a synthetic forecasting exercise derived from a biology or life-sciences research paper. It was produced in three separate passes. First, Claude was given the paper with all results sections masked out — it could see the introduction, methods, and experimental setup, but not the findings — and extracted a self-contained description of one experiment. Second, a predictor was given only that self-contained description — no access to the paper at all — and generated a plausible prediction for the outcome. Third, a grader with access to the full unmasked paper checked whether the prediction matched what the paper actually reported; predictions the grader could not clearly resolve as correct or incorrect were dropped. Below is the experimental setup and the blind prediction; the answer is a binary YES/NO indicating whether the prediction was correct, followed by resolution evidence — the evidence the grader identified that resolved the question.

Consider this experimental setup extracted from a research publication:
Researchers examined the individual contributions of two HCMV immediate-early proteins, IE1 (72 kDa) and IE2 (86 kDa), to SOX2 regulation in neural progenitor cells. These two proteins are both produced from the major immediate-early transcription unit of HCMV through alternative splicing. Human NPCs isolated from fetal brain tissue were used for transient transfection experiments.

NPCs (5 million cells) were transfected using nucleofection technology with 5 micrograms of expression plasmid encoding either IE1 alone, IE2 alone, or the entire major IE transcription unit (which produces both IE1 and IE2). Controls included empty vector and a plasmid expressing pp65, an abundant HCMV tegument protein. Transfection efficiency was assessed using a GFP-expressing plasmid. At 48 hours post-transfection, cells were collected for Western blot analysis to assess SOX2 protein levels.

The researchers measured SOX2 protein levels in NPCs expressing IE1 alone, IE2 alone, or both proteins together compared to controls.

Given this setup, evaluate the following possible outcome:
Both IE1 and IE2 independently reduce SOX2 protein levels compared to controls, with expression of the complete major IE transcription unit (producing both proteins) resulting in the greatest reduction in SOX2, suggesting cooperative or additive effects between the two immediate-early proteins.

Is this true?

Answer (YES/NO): NO